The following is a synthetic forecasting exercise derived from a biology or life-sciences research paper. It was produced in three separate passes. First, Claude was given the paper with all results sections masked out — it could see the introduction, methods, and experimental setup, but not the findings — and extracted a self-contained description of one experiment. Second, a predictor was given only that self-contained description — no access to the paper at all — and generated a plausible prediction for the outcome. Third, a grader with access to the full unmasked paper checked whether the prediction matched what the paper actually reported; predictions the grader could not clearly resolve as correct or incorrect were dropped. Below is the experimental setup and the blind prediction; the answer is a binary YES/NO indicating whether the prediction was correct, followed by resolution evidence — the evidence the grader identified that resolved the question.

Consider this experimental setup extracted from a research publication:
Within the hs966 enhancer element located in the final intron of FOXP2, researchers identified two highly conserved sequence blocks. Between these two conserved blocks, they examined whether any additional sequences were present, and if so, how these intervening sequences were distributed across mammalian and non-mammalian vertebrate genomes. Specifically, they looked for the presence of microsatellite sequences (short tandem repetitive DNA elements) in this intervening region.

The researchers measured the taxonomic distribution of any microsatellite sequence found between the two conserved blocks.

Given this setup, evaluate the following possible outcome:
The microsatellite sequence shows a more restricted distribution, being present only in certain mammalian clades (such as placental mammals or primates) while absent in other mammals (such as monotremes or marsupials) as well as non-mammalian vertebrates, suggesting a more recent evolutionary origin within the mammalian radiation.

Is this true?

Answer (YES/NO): YES